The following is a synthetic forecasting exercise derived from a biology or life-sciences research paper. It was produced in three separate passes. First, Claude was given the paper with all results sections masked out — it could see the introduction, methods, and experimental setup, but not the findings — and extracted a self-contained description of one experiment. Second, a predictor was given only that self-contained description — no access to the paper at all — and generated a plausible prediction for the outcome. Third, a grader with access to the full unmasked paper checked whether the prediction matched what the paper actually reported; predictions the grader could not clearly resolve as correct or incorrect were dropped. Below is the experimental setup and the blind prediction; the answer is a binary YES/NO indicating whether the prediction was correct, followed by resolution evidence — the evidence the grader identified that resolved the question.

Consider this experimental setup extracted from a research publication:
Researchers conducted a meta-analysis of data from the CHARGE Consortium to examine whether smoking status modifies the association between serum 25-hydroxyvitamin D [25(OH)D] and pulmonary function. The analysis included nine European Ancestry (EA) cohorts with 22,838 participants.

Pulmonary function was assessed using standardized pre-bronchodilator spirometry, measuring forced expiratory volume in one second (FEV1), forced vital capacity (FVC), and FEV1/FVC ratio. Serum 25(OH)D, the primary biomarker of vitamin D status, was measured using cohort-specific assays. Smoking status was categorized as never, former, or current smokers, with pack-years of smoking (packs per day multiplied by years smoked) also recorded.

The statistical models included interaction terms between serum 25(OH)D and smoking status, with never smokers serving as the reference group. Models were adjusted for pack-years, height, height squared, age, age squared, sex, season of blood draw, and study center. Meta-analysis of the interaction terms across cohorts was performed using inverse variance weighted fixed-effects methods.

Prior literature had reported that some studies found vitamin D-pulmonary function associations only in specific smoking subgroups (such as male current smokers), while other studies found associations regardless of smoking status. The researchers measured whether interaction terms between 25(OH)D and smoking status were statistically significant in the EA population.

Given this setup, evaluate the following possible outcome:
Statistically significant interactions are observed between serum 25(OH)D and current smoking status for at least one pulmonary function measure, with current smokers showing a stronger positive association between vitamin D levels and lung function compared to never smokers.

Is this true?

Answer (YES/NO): YES